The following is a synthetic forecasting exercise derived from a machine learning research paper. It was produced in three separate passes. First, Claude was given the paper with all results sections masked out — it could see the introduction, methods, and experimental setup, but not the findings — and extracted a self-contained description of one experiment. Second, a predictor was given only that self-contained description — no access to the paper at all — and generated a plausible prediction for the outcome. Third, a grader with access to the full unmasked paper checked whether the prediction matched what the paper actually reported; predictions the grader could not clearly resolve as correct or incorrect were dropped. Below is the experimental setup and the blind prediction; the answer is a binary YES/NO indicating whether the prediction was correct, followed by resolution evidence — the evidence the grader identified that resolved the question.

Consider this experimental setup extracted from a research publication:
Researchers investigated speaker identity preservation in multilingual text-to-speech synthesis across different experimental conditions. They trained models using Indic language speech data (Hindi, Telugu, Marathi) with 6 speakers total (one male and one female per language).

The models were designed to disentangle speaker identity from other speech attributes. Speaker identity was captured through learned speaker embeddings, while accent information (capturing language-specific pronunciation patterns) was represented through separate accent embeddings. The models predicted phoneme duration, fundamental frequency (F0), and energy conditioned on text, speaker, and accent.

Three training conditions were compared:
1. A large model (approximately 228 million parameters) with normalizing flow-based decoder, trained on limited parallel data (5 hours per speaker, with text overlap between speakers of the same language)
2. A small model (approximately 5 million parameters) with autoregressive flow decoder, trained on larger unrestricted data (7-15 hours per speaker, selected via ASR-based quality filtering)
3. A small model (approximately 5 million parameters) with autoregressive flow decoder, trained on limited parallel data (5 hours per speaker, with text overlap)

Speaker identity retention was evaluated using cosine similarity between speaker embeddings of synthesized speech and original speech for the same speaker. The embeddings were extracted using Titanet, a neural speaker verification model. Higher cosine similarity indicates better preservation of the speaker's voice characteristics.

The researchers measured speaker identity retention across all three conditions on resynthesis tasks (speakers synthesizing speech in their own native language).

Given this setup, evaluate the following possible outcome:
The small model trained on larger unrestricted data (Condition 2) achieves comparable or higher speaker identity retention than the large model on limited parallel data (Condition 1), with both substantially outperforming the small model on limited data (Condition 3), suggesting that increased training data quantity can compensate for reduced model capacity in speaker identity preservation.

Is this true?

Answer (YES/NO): NO